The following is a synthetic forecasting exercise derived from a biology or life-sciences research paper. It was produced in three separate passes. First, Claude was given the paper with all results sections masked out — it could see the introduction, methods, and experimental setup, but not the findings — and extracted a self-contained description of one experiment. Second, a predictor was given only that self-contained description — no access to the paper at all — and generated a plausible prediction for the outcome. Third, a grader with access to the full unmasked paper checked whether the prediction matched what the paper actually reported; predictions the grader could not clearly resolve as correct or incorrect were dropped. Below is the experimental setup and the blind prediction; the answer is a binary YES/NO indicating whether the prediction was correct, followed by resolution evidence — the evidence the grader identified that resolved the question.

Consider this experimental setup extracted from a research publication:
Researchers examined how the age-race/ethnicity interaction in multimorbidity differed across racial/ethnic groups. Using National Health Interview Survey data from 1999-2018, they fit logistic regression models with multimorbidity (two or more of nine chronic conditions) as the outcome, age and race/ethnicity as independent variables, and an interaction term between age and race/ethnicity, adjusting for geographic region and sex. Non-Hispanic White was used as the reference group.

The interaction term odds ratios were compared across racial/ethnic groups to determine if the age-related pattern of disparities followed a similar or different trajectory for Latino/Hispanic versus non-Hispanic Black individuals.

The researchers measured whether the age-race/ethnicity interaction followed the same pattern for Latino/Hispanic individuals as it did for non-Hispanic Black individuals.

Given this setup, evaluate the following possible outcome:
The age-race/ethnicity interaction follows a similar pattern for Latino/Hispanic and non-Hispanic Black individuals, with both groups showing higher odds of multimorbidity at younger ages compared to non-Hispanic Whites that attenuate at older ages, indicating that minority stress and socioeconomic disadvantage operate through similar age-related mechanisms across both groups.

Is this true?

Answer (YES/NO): NO